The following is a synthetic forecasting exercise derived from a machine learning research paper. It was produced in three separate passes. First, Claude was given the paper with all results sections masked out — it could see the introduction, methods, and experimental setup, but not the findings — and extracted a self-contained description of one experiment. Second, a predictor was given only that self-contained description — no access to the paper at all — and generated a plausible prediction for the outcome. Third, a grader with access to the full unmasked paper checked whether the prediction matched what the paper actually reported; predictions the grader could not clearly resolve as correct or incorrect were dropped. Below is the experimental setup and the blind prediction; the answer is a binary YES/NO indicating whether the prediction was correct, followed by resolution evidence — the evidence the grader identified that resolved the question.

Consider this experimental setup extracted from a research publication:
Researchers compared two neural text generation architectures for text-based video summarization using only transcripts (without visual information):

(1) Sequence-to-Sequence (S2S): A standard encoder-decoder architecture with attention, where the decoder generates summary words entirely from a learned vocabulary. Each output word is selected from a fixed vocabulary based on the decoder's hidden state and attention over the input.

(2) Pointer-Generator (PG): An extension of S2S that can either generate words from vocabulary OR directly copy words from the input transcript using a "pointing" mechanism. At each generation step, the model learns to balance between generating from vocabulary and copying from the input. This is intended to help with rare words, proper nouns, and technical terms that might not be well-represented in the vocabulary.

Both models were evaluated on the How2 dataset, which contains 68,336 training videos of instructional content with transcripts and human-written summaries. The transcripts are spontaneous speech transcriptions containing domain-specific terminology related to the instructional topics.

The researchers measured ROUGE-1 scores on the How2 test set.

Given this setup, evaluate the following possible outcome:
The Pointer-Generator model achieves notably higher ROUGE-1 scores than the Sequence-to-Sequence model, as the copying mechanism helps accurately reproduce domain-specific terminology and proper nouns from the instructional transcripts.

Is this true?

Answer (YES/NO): NO